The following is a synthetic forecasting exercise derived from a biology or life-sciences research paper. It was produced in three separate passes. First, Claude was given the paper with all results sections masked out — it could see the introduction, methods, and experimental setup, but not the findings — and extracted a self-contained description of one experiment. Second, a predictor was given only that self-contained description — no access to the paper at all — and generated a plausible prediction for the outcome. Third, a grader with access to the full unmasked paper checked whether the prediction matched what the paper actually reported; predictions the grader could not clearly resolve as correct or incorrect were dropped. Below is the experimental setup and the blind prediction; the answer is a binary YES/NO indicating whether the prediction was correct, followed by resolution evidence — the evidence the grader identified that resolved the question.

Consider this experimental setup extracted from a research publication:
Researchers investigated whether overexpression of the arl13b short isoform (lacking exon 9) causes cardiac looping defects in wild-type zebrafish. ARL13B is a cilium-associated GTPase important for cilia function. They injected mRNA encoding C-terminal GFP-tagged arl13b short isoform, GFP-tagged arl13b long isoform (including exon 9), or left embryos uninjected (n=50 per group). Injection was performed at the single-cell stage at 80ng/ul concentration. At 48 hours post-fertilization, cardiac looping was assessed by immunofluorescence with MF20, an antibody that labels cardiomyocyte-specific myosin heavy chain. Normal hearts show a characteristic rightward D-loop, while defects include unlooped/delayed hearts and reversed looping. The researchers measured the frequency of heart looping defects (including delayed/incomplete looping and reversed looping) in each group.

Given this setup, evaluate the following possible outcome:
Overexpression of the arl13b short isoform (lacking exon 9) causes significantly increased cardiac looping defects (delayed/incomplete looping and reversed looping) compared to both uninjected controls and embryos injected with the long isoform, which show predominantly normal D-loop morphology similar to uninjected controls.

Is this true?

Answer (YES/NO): YES